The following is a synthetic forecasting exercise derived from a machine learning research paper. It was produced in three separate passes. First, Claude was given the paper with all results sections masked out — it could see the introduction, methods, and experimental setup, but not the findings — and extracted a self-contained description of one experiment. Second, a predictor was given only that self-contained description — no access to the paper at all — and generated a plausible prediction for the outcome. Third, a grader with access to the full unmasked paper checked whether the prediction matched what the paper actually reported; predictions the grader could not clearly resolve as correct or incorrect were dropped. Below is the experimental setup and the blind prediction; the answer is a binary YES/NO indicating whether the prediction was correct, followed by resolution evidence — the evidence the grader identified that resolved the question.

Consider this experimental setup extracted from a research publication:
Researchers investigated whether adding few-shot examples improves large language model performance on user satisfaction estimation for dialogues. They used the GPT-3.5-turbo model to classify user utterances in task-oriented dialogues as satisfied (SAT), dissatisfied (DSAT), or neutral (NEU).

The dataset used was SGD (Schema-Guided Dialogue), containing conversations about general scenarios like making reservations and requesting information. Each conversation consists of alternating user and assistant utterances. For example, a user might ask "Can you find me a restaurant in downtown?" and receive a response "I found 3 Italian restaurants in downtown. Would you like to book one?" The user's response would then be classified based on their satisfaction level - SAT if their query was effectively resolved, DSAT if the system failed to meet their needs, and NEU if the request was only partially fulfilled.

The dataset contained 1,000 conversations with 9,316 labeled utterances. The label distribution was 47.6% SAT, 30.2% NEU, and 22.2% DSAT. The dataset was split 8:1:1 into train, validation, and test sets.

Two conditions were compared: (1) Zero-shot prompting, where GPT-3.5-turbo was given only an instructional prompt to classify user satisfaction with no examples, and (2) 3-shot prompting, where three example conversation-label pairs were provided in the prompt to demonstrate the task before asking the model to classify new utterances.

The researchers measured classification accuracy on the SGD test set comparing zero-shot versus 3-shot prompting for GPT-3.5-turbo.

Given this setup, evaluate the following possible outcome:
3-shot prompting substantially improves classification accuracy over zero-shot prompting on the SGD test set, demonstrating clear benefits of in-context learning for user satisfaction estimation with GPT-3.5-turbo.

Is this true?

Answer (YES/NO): NO